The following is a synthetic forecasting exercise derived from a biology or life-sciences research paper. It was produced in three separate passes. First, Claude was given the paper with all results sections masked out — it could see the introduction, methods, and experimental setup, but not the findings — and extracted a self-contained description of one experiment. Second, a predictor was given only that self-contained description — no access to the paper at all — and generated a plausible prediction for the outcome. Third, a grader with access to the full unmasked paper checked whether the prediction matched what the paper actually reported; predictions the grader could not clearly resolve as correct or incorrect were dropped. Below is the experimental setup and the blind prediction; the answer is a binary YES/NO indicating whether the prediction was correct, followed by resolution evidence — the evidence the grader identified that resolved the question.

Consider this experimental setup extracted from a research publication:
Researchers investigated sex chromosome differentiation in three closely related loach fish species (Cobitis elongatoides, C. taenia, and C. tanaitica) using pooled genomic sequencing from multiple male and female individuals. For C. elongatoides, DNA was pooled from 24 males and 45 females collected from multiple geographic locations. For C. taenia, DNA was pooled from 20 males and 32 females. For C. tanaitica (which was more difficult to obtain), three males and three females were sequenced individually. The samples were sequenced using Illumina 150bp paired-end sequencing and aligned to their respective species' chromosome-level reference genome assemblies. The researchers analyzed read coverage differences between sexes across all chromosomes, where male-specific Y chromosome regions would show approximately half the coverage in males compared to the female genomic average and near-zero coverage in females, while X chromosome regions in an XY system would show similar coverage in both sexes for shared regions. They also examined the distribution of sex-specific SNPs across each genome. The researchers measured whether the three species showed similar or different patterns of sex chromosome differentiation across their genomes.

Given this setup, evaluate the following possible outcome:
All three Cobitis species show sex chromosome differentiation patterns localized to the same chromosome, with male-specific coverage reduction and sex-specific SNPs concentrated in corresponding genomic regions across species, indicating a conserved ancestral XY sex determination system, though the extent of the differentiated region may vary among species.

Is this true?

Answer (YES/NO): NO